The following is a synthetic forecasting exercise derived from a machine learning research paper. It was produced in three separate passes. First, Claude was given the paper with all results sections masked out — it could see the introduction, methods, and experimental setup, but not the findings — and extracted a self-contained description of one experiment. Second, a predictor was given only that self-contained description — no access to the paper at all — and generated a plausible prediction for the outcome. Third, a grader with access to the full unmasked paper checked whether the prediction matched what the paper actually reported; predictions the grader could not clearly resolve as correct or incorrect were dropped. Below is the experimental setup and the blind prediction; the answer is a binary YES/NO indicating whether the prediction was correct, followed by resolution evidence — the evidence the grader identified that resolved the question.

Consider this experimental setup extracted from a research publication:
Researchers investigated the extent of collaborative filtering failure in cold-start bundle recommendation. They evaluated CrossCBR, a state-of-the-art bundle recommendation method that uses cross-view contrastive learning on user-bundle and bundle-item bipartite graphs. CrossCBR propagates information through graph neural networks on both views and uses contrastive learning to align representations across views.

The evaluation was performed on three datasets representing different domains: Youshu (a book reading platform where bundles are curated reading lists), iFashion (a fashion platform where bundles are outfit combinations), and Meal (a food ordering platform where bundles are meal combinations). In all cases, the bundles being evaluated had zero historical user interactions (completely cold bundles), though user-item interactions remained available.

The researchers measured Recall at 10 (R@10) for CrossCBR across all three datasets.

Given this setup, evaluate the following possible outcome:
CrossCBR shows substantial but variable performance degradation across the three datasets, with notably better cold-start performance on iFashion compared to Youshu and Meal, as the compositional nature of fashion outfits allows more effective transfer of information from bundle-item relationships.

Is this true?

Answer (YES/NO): NO